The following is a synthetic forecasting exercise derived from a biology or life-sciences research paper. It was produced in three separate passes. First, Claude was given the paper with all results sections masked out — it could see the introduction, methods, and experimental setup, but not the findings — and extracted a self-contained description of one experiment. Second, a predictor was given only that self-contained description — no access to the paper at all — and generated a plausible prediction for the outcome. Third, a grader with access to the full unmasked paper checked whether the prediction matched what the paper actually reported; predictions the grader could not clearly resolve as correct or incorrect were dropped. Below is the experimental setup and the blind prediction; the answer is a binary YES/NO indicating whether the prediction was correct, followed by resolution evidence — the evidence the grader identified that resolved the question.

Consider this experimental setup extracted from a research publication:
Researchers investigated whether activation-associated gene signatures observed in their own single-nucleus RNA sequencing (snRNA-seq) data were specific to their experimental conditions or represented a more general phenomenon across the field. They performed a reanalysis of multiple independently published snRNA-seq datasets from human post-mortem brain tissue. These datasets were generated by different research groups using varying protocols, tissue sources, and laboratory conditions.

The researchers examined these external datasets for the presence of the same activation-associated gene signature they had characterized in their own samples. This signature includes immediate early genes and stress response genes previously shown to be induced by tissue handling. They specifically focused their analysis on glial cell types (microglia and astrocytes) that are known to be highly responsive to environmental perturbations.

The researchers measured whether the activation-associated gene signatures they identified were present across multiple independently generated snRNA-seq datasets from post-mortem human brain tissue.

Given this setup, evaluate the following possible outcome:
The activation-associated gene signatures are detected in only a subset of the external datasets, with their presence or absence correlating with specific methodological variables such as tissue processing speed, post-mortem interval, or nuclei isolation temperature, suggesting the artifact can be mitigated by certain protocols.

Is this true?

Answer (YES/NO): NO